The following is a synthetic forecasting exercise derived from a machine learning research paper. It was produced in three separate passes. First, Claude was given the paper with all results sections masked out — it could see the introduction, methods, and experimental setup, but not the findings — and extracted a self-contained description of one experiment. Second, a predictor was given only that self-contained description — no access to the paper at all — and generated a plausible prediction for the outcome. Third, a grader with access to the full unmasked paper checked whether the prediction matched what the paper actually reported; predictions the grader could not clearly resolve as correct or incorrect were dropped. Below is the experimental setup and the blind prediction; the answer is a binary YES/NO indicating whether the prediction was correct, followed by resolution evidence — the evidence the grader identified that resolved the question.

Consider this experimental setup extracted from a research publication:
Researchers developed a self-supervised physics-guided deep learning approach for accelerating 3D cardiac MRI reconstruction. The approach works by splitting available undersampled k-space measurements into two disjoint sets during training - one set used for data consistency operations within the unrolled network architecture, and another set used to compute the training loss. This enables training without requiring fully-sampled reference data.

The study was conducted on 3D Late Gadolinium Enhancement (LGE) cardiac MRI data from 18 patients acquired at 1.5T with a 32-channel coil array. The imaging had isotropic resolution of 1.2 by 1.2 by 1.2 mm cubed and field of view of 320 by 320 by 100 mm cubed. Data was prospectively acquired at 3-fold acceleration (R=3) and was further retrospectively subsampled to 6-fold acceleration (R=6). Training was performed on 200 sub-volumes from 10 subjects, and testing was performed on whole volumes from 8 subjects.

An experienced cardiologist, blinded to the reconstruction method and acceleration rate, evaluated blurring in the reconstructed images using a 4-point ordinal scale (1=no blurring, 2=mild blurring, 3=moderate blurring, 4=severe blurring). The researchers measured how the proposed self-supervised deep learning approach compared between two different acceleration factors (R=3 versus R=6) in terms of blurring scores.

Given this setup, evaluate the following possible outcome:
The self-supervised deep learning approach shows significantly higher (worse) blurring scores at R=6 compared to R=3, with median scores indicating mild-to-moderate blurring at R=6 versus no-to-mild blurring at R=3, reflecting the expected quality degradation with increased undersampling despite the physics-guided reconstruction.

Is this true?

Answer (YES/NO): NO